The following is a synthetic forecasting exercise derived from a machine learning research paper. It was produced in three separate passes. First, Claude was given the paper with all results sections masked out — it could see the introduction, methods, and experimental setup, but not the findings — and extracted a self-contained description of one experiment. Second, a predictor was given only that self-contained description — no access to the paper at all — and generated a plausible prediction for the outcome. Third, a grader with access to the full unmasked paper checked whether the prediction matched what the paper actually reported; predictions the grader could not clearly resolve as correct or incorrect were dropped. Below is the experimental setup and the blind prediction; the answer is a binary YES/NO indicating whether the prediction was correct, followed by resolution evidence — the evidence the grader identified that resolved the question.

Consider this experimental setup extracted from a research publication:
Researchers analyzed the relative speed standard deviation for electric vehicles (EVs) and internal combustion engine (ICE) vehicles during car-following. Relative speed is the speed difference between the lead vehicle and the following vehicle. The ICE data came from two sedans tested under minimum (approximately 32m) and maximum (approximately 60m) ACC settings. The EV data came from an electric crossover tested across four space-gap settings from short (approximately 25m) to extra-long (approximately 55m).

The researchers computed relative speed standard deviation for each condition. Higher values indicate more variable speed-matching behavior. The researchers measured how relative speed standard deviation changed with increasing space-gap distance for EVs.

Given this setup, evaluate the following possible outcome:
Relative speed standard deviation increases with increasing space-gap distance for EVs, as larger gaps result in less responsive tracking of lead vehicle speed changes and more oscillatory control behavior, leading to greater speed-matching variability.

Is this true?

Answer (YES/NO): YES